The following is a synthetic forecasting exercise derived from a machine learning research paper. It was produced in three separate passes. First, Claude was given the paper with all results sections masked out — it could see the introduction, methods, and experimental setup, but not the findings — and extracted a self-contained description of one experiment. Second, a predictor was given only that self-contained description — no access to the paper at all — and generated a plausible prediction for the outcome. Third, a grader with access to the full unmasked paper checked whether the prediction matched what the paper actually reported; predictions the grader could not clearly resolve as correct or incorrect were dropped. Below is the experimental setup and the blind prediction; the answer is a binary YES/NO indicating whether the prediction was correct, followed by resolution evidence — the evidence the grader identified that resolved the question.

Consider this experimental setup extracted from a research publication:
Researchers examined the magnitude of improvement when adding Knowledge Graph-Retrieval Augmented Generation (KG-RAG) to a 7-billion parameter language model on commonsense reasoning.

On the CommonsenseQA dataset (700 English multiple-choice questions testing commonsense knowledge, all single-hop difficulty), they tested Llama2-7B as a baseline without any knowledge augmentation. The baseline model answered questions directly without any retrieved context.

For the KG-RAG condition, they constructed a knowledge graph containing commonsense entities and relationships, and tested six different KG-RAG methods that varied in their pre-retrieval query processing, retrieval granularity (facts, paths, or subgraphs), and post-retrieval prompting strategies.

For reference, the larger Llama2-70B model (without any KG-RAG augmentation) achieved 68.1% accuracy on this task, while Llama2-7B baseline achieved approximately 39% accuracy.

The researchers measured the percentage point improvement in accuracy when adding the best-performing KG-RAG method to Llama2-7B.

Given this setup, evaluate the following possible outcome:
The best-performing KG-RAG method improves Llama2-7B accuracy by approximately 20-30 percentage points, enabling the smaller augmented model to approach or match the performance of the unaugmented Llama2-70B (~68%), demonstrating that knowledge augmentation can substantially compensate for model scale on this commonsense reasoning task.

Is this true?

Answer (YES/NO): NO